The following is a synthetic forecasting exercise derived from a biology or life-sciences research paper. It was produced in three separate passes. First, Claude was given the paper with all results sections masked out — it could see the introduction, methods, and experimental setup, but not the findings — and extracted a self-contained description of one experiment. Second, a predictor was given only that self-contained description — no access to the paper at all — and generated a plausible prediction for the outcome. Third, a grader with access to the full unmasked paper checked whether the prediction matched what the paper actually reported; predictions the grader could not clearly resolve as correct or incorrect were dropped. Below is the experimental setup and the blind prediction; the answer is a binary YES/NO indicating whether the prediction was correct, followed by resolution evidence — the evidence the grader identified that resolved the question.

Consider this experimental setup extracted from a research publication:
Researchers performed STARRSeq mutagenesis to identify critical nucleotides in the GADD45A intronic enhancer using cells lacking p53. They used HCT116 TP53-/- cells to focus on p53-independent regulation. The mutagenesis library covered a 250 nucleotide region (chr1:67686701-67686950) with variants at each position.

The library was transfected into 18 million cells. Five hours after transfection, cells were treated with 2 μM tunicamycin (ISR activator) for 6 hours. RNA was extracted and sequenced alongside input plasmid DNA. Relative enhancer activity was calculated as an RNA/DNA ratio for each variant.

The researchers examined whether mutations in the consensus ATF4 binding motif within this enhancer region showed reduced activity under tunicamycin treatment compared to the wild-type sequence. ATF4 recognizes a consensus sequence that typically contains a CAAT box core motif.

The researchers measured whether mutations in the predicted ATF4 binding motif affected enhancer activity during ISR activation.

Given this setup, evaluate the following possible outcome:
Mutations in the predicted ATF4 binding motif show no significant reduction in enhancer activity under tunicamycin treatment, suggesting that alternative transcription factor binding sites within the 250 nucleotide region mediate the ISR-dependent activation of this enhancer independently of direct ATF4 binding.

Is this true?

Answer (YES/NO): YES